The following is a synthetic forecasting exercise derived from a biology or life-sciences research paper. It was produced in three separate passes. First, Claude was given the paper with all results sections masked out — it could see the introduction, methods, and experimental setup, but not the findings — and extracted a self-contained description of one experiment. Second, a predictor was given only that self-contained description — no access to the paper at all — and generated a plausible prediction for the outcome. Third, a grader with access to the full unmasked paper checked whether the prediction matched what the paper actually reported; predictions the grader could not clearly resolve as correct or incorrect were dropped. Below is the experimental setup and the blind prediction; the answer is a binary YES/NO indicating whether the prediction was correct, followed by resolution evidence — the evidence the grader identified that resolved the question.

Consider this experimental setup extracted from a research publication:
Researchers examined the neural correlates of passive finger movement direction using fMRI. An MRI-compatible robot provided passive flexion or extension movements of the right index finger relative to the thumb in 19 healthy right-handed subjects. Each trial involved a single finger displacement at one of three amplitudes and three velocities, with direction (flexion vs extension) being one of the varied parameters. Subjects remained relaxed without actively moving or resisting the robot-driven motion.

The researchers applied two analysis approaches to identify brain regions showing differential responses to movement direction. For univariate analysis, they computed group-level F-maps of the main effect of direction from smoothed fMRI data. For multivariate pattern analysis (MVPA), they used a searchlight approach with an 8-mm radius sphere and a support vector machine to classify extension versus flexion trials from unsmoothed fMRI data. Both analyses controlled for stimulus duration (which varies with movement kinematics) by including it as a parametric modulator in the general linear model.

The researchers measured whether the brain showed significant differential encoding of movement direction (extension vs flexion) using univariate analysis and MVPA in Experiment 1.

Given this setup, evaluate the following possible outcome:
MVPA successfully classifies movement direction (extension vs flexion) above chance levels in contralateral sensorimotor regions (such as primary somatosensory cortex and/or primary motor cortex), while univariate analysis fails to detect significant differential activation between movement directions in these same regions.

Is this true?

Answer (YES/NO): YES